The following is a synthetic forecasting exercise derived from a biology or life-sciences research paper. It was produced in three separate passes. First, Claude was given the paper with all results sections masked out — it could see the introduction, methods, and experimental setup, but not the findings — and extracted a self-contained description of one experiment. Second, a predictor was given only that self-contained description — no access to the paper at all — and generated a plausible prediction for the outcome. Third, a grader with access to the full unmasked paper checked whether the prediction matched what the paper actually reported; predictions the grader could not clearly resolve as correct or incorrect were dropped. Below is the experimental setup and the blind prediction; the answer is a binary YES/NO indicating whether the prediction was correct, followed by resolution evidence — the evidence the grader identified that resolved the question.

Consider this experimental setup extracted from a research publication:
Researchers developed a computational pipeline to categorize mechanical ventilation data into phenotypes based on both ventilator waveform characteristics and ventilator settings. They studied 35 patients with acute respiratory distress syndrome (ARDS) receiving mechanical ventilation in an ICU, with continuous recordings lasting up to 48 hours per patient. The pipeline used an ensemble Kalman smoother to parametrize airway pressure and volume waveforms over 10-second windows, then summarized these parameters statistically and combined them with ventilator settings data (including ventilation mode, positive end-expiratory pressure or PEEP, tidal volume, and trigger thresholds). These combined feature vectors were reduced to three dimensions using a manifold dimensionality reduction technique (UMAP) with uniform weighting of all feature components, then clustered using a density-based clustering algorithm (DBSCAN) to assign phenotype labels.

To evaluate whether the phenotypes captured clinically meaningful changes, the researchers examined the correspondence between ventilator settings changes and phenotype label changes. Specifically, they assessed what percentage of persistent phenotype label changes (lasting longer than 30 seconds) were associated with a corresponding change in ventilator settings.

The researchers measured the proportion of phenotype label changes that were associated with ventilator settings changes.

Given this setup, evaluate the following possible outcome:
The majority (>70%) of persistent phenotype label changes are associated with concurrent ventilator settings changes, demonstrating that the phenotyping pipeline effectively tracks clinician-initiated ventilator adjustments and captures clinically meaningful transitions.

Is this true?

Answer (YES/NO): NO